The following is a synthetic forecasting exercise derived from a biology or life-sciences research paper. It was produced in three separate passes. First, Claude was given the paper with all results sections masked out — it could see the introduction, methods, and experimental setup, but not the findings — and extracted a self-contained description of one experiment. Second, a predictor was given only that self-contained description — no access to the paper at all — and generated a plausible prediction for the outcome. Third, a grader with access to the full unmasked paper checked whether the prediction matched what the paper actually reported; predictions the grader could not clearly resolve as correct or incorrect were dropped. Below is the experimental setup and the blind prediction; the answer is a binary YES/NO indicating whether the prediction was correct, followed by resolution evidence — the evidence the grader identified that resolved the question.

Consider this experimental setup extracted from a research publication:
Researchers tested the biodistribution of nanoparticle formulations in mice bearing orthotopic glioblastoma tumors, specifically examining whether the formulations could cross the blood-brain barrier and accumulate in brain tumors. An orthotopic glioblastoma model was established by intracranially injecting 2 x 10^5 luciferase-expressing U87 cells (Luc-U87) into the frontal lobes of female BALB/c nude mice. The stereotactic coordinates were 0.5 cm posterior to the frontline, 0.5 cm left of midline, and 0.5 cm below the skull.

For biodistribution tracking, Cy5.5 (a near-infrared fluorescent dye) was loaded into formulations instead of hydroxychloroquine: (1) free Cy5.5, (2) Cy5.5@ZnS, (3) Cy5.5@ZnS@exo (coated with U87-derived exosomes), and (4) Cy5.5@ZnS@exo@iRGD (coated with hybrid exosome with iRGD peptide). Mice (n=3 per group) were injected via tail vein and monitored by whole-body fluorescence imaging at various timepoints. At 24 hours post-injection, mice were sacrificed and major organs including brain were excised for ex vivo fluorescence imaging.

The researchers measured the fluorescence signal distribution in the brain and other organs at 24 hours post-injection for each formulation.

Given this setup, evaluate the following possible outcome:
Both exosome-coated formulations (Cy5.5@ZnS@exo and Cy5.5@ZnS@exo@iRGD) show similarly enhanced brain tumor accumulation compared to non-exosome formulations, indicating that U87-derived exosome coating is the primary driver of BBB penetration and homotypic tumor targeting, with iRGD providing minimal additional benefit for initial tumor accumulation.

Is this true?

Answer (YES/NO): NO